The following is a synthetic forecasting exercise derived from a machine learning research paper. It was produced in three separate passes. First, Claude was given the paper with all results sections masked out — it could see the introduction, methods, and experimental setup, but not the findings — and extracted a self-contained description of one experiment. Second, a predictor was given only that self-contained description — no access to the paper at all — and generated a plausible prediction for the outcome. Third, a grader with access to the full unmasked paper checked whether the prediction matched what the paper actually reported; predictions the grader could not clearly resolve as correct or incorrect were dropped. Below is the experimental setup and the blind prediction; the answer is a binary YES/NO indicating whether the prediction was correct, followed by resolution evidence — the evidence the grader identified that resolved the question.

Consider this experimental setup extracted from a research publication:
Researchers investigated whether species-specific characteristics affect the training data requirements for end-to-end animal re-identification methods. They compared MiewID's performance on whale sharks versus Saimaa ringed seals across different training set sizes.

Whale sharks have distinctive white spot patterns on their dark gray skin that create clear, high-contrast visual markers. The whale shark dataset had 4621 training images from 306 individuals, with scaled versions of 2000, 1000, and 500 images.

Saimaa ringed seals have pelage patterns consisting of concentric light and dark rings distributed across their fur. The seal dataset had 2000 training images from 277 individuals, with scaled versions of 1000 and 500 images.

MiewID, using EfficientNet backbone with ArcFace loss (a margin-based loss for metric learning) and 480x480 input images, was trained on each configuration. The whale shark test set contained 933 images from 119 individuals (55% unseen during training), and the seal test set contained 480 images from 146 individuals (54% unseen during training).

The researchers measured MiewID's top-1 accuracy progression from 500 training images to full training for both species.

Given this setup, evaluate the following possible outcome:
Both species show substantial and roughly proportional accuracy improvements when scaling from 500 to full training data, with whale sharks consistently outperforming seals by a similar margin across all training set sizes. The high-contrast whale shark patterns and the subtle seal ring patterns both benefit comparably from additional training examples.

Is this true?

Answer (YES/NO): NO